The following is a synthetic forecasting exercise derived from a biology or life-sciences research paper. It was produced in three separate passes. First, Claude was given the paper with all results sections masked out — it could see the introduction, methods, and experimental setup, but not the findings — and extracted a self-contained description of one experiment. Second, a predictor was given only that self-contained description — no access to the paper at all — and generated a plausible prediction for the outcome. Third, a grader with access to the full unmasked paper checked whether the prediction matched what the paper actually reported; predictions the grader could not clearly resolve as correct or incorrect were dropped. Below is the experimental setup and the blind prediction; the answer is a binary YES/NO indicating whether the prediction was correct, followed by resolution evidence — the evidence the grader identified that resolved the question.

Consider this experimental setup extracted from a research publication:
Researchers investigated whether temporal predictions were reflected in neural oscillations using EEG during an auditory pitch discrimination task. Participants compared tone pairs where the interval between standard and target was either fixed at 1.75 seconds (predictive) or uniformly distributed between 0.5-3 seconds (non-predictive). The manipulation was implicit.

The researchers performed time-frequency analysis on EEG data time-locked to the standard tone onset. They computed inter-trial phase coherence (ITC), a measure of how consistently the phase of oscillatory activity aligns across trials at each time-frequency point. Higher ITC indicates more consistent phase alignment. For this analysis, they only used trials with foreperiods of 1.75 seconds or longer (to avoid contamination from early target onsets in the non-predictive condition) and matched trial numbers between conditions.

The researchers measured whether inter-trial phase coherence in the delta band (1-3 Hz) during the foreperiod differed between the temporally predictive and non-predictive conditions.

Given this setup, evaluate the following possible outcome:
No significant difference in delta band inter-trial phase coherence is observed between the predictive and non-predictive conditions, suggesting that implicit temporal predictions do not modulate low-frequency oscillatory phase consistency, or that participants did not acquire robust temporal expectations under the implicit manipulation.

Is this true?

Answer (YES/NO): NO